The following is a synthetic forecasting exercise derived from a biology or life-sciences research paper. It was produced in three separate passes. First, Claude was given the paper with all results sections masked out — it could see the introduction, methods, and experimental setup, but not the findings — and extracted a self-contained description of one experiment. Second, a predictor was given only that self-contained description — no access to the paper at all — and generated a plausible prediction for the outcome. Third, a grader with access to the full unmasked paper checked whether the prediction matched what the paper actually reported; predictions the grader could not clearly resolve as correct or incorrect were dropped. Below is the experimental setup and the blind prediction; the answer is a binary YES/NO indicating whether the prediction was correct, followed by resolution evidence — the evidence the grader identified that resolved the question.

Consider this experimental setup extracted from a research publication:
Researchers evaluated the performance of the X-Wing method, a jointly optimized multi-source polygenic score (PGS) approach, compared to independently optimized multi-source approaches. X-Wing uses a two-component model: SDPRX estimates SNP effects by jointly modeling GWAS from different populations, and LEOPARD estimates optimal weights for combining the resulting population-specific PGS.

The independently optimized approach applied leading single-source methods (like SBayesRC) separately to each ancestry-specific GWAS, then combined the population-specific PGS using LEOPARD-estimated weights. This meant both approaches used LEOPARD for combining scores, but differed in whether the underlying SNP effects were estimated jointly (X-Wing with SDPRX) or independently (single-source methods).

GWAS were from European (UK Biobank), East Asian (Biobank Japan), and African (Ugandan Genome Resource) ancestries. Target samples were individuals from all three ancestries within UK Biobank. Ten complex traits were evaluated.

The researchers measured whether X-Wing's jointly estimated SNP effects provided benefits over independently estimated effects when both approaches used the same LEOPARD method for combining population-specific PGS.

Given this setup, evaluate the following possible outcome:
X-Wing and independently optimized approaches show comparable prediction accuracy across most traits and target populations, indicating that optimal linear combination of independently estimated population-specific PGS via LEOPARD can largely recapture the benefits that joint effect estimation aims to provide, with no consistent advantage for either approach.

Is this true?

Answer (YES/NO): NO